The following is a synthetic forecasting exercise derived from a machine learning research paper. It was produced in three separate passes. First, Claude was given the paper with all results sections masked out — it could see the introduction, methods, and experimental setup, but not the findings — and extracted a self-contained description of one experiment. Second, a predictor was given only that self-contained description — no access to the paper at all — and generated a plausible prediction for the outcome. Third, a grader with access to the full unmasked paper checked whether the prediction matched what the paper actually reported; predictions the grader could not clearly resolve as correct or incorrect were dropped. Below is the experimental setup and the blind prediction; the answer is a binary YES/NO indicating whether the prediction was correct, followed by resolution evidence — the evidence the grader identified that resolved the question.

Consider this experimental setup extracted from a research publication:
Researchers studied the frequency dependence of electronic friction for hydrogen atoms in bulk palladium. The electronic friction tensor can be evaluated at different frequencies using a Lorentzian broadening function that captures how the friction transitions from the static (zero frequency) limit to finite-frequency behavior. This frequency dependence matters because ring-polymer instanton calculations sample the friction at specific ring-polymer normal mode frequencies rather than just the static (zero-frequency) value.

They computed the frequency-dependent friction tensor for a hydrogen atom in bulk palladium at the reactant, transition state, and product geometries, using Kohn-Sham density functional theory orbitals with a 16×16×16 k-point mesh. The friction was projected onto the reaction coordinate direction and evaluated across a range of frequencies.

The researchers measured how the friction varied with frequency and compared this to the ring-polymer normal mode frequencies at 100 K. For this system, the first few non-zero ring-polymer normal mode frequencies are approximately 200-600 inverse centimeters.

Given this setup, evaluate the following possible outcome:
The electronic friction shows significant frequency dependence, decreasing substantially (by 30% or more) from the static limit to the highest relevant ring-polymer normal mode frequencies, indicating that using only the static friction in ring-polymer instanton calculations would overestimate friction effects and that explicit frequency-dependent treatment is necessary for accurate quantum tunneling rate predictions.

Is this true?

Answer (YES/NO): NO